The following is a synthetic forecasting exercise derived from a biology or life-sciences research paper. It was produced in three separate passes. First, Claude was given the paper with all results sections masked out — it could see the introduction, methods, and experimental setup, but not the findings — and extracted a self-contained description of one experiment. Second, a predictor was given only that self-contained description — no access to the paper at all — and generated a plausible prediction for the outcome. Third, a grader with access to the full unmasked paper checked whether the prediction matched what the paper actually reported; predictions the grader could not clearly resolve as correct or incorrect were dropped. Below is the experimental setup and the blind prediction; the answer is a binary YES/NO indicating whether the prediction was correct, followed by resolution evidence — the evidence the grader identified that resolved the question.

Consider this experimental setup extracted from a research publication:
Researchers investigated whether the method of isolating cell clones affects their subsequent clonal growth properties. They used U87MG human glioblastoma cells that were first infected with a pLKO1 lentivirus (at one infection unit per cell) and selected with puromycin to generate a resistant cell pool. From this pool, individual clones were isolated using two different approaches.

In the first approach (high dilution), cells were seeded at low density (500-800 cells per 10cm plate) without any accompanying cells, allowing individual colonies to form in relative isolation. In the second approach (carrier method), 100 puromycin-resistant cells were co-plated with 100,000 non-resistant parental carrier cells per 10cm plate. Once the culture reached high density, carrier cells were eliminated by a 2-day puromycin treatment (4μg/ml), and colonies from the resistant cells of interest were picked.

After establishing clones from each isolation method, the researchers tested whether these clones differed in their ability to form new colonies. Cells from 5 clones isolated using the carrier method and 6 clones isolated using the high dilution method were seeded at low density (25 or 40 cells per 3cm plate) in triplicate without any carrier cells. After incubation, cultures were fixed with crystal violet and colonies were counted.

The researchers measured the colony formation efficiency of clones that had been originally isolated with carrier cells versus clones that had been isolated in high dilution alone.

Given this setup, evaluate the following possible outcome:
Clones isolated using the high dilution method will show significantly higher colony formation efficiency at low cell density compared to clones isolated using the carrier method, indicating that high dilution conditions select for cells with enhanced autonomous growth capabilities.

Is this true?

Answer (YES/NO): YES